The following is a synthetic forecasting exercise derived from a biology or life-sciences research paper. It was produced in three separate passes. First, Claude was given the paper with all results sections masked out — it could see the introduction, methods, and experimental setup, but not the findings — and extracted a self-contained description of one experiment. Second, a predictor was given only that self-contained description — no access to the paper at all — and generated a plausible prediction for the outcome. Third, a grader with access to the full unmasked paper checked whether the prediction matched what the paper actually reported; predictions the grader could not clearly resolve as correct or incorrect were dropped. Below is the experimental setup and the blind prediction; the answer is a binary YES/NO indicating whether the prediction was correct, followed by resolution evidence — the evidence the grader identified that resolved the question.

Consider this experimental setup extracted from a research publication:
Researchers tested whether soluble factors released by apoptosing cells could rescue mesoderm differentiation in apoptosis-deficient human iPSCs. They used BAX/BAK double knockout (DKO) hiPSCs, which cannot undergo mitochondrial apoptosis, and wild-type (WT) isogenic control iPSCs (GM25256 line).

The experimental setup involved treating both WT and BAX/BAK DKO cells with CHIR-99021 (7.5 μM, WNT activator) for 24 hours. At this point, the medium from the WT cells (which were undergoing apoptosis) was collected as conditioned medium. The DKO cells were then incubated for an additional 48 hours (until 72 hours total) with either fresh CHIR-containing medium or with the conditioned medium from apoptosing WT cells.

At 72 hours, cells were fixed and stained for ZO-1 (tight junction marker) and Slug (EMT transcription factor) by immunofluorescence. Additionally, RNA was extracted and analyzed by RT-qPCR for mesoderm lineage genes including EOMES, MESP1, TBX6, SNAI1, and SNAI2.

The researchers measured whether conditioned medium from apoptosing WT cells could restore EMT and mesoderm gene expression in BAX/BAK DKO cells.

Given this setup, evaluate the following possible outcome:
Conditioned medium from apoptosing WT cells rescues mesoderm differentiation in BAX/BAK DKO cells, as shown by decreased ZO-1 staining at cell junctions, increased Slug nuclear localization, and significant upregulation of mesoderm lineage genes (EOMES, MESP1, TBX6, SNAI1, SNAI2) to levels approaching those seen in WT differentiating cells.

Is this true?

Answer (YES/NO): YES